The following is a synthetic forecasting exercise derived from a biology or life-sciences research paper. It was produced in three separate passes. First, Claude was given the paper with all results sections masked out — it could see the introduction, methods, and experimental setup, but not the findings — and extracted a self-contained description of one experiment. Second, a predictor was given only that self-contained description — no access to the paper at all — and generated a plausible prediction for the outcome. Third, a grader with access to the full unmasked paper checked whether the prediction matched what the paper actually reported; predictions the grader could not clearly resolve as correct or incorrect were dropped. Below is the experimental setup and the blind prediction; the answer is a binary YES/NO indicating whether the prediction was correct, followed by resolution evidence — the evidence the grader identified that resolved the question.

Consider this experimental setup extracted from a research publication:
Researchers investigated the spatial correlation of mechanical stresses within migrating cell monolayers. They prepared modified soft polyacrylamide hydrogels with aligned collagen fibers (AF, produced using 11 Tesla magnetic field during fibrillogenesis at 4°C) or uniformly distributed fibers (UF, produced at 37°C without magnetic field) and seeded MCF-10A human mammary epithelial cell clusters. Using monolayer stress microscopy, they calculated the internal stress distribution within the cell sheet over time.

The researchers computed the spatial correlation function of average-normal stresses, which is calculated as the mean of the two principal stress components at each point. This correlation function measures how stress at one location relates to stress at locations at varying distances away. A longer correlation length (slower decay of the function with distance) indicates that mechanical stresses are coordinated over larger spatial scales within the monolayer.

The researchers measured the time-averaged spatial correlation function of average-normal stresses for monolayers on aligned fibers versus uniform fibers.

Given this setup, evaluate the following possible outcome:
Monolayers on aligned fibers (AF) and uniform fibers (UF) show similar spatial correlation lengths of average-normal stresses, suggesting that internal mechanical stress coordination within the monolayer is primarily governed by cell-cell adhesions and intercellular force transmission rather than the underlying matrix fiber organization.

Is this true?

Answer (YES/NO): NO